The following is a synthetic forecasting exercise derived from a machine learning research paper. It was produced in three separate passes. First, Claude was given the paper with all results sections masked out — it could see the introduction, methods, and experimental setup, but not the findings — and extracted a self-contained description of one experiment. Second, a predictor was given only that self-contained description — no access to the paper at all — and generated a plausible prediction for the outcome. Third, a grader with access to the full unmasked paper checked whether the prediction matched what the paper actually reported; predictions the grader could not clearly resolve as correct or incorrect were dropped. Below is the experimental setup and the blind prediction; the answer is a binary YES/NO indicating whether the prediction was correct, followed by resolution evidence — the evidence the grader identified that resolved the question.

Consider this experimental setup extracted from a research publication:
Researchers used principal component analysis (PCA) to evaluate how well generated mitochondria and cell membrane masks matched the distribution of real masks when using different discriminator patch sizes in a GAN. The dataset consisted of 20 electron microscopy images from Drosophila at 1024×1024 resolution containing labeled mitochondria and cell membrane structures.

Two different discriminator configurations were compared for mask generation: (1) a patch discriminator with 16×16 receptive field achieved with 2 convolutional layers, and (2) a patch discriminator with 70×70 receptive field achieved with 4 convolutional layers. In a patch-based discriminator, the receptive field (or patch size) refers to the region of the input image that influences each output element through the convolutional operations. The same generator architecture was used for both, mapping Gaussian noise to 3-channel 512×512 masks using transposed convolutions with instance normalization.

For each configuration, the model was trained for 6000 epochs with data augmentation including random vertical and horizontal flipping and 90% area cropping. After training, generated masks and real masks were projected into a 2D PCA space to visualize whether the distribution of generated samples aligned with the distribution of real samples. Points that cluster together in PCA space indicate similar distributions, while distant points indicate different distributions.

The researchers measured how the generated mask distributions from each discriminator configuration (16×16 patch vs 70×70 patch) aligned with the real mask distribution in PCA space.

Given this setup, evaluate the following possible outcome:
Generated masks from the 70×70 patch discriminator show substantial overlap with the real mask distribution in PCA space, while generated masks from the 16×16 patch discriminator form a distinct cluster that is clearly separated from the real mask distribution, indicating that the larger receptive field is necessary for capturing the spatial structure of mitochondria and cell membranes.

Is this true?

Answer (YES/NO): YES